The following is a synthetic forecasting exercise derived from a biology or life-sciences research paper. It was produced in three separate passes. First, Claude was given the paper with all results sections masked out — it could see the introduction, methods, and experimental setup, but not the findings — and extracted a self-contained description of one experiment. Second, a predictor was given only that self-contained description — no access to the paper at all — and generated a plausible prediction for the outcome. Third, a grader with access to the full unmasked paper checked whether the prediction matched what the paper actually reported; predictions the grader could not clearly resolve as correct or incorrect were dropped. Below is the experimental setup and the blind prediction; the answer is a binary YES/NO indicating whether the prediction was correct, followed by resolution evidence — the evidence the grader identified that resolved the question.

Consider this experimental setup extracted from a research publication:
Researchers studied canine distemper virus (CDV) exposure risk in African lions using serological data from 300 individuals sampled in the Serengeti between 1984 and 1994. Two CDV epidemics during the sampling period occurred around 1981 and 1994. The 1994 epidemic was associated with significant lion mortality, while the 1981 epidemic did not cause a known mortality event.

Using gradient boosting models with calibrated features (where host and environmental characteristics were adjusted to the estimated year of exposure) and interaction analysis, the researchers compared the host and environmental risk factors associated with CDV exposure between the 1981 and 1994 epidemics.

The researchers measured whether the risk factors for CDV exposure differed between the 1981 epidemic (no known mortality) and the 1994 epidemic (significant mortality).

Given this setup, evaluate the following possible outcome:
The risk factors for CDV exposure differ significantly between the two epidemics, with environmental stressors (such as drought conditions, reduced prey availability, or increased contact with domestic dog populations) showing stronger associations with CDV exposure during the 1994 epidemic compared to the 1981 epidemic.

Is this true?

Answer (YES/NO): NO